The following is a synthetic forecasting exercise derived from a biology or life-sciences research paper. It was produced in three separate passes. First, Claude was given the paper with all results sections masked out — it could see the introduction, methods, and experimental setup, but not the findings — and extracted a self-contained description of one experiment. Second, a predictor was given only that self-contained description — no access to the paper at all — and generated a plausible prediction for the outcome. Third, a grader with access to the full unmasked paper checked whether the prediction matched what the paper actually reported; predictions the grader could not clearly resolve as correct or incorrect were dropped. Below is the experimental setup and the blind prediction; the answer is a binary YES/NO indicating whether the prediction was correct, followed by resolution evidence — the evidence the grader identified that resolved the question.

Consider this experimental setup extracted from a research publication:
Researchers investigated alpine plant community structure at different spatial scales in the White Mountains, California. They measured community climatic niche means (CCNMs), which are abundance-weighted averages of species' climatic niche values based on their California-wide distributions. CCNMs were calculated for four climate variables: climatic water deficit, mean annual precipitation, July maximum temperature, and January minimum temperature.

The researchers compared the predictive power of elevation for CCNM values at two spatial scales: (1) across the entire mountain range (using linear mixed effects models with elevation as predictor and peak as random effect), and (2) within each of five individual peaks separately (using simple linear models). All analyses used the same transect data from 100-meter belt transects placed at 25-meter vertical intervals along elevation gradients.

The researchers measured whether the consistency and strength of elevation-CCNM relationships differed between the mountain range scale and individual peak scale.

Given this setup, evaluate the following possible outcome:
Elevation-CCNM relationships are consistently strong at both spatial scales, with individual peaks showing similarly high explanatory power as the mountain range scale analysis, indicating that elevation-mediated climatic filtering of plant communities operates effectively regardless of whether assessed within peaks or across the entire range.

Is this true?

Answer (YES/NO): NO